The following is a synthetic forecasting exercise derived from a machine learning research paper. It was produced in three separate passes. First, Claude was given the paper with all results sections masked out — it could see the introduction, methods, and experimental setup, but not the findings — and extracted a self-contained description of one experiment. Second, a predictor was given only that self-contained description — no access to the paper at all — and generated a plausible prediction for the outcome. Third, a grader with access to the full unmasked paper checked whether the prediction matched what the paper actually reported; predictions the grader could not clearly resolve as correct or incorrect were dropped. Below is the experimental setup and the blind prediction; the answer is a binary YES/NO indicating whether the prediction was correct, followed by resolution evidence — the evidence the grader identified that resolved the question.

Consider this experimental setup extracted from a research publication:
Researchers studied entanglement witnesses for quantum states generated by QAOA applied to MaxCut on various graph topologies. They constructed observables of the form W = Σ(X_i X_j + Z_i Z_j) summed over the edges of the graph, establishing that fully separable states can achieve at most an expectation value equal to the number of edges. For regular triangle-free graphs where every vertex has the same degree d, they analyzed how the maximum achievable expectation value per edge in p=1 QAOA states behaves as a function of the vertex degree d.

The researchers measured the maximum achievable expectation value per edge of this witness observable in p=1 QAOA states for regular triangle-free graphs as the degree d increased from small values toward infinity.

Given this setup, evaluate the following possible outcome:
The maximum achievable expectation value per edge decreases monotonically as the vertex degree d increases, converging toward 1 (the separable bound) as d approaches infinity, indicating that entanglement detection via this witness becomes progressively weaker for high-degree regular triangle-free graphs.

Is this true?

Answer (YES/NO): YES